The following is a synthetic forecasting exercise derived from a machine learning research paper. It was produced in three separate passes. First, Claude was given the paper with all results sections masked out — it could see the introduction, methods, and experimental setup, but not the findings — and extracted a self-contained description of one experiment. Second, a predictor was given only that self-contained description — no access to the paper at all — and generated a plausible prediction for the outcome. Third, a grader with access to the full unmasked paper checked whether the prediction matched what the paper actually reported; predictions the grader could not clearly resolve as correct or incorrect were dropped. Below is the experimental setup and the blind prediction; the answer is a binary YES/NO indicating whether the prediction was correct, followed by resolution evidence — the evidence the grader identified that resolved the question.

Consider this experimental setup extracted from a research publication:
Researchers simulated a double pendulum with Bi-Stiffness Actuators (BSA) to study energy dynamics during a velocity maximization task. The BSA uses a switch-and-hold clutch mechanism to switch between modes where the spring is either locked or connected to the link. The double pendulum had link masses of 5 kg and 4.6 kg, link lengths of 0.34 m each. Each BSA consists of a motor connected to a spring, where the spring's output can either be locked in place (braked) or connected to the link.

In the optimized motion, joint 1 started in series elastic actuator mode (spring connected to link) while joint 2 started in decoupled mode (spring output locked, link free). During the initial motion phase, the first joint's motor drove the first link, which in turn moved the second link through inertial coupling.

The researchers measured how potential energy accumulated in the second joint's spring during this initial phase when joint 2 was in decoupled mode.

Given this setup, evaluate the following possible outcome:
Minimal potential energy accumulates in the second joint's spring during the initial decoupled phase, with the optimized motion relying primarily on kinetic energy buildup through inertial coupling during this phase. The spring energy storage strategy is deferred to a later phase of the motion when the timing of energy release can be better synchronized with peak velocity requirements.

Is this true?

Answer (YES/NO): NO